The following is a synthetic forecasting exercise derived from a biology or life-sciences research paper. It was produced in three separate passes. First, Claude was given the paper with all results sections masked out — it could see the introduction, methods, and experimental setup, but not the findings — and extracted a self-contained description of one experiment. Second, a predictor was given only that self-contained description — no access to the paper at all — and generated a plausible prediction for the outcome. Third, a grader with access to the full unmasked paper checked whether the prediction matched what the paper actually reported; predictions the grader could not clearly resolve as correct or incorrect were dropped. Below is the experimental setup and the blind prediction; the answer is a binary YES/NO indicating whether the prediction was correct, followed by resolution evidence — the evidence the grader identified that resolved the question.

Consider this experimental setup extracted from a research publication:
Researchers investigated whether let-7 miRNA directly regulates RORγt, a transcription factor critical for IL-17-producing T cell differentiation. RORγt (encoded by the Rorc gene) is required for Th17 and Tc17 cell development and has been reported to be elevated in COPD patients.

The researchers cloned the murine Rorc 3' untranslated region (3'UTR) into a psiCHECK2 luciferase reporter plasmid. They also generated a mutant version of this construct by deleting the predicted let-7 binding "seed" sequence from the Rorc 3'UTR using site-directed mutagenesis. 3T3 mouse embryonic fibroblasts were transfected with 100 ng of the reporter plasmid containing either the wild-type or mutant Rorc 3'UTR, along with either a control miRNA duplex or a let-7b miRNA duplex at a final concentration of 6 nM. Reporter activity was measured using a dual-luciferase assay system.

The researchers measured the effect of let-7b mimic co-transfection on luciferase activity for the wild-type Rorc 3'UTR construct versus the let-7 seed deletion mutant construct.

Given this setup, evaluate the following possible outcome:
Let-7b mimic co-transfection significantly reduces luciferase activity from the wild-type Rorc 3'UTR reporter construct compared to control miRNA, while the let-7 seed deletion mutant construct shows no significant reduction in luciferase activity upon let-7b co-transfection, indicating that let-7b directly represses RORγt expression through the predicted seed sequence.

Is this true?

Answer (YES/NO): YES